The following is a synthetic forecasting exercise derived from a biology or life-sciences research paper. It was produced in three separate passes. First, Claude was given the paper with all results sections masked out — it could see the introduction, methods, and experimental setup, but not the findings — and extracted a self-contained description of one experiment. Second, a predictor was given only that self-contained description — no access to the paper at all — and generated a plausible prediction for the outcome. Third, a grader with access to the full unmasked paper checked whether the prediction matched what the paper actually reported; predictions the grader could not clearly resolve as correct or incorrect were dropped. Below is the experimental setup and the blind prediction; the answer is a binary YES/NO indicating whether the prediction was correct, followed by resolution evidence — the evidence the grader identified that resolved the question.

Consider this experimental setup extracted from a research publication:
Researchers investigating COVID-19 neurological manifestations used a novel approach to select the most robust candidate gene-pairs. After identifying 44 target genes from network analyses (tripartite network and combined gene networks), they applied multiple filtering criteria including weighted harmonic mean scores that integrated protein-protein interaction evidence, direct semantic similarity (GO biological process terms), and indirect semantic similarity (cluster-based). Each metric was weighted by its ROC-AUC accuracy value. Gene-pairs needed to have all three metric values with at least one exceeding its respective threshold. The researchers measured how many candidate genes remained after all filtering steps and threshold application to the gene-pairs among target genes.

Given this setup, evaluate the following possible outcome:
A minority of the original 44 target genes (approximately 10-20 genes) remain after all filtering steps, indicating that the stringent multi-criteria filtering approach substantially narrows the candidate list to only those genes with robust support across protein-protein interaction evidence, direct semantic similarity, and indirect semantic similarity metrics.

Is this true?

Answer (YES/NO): NO